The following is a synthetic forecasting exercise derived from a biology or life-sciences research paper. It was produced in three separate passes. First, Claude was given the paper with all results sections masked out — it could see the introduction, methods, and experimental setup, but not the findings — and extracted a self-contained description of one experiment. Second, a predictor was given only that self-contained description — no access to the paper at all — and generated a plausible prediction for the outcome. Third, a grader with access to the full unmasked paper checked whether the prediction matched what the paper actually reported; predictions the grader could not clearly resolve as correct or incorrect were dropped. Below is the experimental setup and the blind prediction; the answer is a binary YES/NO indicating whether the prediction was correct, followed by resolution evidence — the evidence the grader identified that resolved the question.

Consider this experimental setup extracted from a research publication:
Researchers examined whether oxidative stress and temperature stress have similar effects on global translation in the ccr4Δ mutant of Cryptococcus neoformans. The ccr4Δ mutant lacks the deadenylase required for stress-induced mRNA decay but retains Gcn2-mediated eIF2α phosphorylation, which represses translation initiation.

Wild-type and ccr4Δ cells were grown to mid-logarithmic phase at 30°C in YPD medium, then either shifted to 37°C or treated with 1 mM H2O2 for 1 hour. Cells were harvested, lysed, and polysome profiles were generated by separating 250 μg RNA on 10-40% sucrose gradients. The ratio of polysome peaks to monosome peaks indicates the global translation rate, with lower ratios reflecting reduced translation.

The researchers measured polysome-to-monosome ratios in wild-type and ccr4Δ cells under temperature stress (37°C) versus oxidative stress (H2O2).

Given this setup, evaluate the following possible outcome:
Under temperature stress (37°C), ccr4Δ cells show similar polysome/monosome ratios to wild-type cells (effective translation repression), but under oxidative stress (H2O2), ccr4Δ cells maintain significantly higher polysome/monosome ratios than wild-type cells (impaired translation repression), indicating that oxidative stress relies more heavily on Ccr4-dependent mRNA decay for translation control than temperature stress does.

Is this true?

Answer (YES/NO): NO